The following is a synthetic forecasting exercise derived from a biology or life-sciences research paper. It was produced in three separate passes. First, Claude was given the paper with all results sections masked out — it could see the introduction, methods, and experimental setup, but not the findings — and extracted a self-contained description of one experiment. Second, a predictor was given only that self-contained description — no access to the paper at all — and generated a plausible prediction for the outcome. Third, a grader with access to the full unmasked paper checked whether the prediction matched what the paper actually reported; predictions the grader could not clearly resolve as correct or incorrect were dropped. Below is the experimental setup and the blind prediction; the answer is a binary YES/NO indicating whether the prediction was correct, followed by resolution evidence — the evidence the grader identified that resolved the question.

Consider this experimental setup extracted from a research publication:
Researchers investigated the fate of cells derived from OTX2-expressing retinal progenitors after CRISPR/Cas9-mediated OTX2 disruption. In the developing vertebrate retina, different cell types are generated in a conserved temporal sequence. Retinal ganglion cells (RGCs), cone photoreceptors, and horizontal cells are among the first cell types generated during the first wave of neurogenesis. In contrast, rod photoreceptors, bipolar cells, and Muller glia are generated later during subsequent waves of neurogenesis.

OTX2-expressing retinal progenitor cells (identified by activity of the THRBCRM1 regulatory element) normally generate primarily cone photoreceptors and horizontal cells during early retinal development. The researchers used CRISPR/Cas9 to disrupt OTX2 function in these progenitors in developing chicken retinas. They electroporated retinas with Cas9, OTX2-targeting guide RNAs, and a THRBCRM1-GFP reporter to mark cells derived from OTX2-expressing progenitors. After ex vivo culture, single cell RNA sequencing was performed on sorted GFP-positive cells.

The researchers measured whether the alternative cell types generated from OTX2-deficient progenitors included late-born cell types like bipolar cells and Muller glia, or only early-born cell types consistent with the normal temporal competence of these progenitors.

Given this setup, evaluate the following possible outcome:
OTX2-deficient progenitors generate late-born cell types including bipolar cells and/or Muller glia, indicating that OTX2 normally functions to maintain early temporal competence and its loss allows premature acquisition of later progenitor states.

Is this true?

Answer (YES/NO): NO